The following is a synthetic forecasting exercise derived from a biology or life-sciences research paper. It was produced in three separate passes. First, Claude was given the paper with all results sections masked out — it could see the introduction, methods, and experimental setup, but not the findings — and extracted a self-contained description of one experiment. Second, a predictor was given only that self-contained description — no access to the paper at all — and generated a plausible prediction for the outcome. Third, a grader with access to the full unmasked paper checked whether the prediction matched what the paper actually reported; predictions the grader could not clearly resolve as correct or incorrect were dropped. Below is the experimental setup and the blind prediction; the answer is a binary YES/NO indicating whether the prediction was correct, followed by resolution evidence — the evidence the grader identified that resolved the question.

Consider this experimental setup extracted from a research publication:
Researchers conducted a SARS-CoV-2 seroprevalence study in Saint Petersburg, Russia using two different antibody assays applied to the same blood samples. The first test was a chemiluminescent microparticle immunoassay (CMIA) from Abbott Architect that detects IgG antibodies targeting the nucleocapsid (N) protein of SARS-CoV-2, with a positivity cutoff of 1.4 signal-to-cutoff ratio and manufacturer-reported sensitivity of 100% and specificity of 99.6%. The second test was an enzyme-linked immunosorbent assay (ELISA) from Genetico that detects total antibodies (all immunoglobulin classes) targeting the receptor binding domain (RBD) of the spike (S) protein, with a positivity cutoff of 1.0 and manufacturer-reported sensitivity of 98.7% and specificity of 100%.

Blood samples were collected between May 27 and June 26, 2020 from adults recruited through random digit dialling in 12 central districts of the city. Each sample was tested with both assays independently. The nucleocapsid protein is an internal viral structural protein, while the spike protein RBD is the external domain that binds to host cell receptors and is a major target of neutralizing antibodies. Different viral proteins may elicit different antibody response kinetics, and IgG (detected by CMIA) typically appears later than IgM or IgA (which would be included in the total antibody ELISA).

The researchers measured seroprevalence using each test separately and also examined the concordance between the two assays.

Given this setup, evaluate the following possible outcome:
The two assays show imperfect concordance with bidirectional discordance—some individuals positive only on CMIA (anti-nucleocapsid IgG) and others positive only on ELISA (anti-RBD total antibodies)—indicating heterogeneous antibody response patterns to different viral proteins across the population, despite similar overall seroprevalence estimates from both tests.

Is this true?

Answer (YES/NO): NO